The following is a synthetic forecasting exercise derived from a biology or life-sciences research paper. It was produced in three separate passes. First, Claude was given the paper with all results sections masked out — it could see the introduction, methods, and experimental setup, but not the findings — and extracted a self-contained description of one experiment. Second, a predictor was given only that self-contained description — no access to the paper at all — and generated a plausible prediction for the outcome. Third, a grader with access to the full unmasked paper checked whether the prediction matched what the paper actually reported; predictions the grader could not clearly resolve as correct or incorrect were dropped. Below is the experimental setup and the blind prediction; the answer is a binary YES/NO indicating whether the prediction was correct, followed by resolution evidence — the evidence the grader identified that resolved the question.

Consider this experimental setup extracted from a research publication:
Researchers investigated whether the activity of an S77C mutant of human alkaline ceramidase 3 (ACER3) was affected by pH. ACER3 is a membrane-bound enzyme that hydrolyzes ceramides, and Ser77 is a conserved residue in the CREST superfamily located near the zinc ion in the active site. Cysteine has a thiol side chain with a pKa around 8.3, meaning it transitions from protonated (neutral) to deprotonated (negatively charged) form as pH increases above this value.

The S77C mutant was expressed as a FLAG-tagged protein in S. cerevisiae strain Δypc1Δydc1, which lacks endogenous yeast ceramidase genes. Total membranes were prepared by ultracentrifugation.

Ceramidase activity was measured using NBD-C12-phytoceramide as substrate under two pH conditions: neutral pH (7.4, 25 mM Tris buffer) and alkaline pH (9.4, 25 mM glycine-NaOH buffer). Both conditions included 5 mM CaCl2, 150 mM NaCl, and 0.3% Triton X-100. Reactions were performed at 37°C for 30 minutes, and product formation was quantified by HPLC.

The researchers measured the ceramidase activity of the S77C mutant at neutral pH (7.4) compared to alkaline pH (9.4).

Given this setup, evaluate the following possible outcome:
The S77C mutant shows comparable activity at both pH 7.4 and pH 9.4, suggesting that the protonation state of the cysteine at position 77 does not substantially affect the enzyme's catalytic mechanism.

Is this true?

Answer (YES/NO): NO